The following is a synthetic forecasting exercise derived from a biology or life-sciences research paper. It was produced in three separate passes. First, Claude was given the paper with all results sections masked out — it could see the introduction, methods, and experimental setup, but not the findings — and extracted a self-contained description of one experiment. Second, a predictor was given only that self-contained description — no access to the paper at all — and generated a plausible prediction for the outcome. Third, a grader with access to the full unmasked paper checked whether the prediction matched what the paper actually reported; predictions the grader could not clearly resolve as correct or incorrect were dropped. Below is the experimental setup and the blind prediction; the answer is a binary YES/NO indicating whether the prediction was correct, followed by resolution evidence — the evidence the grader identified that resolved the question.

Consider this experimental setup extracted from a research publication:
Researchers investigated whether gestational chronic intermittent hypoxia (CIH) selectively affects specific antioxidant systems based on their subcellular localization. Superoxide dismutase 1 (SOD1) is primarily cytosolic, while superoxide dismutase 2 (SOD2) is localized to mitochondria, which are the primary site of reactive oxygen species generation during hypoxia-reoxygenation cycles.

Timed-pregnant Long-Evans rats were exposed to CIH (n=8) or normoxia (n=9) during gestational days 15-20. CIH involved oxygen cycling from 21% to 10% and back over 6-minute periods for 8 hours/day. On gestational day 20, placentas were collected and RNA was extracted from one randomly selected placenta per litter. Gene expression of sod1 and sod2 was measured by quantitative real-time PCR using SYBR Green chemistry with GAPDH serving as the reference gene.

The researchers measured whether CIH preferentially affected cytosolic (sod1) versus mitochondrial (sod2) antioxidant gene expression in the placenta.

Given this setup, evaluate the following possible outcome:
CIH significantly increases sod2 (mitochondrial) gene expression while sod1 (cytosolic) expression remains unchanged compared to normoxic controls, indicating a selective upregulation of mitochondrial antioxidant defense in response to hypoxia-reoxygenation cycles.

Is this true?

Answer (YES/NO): YES